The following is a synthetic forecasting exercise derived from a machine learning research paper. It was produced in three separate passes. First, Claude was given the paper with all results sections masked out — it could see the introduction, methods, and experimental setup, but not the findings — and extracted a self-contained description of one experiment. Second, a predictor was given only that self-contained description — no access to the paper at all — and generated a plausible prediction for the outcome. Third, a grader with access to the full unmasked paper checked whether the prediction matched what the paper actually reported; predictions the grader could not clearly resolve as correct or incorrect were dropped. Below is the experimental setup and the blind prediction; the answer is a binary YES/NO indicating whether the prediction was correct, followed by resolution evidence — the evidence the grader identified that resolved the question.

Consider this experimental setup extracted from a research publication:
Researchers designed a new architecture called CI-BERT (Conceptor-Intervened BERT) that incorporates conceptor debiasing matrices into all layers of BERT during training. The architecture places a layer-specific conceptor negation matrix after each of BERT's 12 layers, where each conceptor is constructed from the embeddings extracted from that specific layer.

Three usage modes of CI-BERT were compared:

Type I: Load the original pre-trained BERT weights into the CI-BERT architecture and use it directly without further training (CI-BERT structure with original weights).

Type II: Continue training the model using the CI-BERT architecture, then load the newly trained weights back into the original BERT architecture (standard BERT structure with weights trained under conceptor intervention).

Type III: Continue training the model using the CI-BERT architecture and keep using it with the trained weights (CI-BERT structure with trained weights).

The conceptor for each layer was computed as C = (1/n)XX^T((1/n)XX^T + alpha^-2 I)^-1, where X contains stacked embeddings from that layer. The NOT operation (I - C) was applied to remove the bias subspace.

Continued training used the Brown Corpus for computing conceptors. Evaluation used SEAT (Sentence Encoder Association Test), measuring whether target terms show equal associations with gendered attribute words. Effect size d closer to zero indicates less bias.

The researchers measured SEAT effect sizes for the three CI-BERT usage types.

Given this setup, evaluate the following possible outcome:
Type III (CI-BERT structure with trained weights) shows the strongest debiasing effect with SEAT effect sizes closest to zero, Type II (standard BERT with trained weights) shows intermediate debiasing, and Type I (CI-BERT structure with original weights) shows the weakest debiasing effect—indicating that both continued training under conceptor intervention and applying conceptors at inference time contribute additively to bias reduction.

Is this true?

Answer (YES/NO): NO